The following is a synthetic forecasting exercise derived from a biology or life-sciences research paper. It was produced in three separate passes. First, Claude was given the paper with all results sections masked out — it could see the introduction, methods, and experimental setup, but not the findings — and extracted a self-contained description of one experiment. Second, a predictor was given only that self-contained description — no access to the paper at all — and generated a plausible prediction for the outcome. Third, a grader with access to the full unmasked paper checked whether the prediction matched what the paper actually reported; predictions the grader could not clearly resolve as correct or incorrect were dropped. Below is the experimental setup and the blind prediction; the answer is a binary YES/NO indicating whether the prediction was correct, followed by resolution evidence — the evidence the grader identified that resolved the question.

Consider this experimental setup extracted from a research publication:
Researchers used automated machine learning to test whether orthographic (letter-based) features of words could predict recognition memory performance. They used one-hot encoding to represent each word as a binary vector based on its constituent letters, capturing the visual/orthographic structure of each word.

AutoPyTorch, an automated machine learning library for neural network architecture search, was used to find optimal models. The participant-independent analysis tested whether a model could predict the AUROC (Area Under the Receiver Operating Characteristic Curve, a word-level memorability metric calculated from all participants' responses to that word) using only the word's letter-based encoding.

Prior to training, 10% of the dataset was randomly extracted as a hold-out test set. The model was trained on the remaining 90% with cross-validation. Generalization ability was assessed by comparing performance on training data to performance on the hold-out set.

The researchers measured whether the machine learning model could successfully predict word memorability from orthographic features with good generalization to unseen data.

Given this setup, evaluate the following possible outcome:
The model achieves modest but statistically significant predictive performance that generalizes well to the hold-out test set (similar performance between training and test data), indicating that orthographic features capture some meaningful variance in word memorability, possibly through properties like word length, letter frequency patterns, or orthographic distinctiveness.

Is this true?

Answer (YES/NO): NO